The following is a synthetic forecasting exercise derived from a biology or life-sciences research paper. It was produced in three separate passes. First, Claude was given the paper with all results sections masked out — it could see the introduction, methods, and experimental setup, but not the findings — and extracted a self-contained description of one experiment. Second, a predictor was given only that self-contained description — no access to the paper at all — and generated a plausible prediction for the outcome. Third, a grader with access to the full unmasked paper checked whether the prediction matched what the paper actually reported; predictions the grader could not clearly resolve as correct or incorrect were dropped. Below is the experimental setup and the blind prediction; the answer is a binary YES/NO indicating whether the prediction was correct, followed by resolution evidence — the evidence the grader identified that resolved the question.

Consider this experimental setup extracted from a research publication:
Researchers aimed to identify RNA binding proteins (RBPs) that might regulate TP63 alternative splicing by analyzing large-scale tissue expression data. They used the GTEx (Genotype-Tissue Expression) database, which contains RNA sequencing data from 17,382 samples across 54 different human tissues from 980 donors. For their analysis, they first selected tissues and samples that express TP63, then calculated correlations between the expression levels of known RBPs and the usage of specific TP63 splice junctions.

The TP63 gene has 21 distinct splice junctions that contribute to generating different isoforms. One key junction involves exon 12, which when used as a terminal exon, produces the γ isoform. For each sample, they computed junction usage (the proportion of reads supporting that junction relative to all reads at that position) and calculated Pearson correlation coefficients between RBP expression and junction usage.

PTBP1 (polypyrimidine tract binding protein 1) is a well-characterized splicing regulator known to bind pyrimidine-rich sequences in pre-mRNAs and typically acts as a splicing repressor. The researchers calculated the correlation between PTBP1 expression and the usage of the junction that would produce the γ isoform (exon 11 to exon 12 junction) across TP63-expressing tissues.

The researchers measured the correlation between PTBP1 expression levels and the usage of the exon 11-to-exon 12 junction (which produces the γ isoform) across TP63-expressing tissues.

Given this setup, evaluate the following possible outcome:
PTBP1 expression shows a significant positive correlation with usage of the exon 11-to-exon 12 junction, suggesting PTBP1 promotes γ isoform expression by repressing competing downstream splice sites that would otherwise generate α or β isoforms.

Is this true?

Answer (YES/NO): NO